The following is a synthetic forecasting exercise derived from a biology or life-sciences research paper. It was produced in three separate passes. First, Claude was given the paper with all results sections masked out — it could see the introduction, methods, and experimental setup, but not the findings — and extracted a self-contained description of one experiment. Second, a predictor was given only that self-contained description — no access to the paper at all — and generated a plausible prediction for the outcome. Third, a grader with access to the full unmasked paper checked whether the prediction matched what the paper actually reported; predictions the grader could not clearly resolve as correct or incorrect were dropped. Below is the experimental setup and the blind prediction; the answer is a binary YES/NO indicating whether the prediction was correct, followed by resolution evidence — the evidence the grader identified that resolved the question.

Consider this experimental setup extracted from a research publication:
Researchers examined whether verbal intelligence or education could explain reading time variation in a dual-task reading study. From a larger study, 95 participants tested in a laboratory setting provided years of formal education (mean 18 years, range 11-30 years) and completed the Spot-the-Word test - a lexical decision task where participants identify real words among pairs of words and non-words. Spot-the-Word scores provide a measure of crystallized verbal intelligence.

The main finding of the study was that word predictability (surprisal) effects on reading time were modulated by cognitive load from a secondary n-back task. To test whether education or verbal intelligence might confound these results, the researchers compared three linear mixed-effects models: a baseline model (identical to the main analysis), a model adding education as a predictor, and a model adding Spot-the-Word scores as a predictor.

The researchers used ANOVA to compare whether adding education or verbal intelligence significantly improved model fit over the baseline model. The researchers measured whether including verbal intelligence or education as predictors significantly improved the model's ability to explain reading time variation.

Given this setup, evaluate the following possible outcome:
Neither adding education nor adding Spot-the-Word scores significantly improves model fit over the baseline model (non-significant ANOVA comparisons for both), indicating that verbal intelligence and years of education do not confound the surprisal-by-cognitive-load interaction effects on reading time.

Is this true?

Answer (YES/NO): NO